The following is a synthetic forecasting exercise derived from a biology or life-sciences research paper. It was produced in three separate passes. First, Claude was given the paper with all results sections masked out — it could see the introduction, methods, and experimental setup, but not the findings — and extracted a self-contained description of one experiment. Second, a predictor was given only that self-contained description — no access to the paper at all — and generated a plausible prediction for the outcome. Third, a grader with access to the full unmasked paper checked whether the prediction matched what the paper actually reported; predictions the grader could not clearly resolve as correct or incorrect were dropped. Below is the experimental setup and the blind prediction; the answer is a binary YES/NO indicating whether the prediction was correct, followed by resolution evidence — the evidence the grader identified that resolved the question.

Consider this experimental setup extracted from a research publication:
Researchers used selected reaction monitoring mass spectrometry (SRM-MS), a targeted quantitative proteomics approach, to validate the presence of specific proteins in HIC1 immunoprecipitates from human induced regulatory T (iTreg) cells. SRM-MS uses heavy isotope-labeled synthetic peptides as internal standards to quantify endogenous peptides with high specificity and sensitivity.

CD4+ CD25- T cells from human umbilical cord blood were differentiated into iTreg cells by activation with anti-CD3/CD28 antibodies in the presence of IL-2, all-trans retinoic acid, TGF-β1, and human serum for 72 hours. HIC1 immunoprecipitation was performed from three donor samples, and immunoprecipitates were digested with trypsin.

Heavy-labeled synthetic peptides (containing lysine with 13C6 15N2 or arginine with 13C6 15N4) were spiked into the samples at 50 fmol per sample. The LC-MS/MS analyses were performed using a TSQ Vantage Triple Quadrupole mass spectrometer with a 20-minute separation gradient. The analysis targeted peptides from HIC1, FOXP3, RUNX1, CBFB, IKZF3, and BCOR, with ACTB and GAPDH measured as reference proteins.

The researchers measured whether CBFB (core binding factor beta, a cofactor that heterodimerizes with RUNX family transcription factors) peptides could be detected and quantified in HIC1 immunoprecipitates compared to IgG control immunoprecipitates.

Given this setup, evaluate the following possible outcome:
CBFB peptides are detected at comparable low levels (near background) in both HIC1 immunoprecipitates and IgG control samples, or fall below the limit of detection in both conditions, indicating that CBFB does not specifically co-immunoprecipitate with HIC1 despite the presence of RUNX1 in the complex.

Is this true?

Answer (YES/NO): NO